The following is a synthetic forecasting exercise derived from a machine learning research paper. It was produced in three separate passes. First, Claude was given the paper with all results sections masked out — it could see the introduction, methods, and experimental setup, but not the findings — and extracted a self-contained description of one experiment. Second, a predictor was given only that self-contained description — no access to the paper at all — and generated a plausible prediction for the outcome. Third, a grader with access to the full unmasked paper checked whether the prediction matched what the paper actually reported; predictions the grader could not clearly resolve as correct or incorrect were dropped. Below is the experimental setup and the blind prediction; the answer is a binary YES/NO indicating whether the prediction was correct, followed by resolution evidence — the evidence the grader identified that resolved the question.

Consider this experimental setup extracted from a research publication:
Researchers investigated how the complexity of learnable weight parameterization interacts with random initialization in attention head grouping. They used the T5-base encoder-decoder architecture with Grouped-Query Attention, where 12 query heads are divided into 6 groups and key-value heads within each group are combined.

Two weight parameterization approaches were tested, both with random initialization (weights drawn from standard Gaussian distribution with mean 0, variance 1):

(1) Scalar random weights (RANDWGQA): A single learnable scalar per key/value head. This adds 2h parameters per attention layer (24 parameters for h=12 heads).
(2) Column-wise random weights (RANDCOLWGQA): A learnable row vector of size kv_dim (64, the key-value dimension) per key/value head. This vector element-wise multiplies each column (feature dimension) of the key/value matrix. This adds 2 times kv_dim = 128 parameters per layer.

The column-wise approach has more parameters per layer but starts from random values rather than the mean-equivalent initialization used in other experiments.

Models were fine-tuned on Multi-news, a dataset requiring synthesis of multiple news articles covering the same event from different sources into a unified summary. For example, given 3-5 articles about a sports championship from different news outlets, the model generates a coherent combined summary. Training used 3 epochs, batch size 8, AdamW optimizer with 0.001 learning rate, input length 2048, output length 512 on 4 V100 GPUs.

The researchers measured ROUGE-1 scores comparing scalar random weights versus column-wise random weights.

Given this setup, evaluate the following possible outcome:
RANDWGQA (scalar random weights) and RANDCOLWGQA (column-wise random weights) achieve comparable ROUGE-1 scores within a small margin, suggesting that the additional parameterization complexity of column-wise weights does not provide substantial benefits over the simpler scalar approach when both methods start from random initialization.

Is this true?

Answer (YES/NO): NO